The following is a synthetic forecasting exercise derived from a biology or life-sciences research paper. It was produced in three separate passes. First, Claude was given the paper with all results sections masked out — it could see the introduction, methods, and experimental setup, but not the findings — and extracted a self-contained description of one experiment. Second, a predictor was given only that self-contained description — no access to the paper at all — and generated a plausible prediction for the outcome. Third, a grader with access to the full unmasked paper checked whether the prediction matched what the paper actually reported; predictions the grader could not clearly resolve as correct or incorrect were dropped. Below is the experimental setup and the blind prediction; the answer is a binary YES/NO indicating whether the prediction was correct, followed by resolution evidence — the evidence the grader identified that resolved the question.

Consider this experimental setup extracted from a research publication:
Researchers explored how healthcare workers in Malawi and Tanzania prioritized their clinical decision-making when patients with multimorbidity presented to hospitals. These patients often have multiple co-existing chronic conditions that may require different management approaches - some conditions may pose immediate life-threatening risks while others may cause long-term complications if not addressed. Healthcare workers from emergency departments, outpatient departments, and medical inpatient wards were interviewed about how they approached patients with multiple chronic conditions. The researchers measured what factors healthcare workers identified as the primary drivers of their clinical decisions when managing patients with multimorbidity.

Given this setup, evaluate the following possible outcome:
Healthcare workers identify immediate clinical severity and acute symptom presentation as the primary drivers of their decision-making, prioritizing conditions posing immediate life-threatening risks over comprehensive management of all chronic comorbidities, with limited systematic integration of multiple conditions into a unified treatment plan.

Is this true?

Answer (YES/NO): YES